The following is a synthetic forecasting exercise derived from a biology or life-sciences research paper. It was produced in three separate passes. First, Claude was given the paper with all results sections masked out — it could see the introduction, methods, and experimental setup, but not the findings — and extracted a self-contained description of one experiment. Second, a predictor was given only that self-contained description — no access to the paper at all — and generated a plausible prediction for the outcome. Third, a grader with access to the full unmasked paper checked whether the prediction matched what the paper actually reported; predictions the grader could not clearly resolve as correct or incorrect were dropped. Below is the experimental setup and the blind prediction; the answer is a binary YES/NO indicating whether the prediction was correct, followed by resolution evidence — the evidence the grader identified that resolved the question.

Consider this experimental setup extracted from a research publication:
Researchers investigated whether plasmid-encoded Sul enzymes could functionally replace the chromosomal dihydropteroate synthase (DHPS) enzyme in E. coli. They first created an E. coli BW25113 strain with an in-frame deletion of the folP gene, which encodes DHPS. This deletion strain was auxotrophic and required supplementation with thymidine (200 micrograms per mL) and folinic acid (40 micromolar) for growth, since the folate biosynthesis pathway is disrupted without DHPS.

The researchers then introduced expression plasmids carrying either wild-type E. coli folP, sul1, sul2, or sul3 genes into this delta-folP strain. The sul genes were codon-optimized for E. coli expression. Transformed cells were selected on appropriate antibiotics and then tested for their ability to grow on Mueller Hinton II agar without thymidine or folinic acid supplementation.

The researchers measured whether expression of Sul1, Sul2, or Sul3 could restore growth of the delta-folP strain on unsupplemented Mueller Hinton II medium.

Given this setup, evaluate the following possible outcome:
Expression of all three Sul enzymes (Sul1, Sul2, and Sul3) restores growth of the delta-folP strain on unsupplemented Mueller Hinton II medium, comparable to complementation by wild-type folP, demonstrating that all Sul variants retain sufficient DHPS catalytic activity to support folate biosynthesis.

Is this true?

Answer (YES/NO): YES